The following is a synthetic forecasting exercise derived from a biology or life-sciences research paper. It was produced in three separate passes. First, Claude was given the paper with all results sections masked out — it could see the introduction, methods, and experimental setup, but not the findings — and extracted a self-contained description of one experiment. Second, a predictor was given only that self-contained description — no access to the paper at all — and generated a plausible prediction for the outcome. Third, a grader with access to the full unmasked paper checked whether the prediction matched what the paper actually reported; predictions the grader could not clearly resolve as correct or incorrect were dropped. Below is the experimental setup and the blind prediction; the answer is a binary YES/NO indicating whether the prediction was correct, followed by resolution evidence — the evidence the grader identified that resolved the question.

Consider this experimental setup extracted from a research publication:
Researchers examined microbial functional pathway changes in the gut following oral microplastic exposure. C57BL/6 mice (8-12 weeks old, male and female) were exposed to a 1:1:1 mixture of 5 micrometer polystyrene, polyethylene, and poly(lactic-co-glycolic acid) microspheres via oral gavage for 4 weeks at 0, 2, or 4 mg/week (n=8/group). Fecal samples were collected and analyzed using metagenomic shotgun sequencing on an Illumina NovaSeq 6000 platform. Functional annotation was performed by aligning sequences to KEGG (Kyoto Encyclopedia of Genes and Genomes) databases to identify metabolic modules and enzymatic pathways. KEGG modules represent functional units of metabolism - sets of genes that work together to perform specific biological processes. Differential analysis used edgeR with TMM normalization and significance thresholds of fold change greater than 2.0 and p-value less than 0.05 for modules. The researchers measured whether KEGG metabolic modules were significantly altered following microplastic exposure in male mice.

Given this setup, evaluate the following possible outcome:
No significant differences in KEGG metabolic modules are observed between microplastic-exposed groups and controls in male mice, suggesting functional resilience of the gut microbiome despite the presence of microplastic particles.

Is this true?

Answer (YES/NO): NO